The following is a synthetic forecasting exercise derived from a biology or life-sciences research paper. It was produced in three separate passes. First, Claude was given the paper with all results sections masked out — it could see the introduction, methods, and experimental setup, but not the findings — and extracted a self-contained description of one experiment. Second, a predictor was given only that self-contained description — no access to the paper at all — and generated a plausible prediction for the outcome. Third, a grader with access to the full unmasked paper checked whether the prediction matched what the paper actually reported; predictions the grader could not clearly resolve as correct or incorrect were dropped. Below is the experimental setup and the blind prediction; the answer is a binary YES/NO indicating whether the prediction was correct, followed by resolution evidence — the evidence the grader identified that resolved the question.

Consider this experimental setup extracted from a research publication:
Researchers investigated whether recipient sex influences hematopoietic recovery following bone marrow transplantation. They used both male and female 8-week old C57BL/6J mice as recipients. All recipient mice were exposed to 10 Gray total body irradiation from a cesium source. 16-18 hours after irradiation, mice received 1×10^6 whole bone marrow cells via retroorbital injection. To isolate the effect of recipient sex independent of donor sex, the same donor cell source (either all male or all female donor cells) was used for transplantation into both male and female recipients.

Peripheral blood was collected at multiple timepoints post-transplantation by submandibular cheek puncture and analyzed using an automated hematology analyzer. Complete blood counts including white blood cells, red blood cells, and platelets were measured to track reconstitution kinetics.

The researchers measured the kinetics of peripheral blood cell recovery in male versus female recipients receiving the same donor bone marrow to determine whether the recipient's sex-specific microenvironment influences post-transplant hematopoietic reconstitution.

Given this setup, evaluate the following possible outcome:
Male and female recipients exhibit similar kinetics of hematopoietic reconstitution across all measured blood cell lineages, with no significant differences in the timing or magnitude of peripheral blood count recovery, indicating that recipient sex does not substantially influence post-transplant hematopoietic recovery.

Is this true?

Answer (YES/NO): NO